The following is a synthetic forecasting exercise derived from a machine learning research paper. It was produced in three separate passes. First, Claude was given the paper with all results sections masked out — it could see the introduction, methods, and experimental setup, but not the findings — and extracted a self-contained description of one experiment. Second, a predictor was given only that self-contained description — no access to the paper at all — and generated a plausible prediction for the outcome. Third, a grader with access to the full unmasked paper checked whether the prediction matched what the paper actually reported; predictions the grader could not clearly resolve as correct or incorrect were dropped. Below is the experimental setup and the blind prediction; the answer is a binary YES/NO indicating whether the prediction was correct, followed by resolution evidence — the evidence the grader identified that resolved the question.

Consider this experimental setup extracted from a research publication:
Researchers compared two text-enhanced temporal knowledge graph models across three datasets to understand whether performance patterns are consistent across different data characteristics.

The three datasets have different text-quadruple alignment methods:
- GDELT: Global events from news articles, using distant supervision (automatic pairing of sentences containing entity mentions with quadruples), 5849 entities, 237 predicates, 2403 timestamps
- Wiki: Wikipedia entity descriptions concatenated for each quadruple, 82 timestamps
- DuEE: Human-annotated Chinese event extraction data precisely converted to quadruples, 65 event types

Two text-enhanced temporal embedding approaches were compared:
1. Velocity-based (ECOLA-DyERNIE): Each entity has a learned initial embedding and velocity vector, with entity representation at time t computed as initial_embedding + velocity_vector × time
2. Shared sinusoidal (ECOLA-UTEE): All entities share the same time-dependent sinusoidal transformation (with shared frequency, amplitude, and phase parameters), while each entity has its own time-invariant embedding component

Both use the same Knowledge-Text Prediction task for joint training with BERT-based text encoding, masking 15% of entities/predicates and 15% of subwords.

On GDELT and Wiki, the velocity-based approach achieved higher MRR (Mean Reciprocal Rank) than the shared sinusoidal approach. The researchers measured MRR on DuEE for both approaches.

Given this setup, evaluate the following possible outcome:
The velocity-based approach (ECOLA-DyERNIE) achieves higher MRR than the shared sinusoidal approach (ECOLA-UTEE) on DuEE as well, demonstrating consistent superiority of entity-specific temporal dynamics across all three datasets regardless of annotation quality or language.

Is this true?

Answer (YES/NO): NO